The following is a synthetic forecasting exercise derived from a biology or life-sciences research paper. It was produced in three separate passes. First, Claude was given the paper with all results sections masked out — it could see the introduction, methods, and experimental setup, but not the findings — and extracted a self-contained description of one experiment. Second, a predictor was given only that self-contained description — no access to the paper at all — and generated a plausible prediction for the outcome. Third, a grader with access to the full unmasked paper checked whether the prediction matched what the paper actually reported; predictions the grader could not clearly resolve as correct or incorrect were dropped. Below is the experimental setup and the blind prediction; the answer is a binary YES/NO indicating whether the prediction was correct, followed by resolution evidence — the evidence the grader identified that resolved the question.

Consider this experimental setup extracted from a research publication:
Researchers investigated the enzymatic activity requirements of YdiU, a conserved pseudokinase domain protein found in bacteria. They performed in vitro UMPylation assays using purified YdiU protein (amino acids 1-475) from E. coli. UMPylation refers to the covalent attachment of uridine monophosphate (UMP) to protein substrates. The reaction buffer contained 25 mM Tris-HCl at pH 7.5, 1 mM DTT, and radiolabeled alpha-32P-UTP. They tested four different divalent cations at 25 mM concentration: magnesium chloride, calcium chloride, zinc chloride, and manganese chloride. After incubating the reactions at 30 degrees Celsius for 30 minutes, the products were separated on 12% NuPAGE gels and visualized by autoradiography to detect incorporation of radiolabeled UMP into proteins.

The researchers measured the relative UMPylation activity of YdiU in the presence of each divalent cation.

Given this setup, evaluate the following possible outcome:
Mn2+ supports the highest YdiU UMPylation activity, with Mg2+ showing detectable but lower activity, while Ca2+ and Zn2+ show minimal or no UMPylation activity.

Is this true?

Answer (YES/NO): NO